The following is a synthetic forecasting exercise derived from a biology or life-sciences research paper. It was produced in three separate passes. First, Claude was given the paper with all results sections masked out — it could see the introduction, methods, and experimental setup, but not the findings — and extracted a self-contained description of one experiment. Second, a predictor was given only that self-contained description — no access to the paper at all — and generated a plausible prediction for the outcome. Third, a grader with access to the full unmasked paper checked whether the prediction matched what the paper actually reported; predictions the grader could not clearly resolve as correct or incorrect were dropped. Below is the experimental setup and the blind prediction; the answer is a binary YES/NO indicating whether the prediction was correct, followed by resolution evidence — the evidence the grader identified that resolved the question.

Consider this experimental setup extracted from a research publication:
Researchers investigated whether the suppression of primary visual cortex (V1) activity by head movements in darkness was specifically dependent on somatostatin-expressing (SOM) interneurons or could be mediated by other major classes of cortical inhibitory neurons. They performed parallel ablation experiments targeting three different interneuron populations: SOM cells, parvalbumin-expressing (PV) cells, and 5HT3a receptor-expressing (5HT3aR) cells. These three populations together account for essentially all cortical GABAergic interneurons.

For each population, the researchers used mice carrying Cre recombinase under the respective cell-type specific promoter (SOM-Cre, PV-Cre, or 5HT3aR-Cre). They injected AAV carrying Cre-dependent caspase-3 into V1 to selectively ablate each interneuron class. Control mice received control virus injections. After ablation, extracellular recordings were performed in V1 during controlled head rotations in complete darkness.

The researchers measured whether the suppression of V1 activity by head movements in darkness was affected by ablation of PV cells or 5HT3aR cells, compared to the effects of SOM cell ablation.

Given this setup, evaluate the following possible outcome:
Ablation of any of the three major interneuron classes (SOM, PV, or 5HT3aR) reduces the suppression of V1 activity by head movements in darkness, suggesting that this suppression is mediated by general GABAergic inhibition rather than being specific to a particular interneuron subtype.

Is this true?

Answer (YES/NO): NO